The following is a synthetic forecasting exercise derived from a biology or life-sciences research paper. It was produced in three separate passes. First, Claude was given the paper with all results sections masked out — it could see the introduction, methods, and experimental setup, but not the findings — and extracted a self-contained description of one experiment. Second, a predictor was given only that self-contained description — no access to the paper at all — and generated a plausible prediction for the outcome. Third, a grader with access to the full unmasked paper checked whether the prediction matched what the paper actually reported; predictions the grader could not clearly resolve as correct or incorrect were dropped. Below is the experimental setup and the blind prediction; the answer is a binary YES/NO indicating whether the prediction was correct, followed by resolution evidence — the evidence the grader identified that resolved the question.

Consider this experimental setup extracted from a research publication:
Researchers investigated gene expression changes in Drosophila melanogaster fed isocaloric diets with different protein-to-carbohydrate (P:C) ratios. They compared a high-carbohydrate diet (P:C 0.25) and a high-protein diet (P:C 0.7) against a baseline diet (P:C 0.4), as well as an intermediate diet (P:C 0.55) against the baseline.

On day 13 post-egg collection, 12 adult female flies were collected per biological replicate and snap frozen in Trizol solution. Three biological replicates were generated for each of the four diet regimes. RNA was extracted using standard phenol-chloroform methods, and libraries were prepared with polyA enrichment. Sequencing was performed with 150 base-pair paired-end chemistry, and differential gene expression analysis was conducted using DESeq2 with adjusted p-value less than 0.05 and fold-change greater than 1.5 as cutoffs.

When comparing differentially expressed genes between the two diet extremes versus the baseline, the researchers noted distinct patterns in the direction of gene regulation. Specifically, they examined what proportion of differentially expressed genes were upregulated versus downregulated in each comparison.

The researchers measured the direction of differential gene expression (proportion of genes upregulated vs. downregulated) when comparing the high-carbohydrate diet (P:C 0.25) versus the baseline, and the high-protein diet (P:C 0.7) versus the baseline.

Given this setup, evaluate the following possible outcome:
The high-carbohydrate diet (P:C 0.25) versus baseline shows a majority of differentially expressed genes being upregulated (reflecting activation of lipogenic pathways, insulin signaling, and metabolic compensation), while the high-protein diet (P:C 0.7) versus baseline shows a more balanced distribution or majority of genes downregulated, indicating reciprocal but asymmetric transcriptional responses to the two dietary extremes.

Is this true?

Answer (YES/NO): YES